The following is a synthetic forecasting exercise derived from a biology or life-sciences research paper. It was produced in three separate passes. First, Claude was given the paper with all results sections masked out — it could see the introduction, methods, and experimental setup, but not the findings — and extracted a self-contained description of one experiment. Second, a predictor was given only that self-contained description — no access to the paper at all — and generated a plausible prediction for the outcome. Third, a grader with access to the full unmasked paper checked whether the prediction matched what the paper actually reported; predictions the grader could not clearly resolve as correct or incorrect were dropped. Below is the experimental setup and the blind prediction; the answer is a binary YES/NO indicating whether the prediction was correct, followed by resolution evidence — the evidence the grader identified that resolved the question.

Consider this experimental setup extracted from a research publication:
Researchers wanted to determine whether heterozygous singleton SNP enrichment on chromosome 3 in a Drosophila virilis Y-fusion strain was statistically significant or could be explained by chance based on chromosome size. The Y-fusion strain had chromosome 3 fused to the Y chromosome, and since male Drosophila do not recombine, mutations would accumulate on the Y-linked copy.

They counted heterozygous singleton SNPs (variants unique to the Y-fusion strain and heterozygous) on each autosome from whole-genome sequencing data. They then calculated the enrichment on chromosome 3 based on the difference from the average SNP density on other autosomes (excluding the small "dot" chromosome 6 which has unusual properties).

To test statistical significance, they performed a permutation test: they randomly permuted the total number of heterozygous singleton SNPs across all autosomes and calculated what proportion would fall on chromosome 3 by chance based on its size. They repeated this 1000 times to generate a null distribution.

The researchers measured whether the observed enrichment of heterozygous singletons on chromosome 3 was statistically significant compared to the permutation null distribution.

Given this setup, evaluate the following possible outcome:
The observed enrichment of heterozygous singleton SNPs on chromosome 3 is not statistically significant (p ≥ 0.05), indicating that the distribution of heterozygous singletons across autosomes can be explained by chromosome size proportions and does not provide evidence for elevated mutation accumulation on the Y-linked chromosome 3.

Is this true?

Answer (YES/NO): NO